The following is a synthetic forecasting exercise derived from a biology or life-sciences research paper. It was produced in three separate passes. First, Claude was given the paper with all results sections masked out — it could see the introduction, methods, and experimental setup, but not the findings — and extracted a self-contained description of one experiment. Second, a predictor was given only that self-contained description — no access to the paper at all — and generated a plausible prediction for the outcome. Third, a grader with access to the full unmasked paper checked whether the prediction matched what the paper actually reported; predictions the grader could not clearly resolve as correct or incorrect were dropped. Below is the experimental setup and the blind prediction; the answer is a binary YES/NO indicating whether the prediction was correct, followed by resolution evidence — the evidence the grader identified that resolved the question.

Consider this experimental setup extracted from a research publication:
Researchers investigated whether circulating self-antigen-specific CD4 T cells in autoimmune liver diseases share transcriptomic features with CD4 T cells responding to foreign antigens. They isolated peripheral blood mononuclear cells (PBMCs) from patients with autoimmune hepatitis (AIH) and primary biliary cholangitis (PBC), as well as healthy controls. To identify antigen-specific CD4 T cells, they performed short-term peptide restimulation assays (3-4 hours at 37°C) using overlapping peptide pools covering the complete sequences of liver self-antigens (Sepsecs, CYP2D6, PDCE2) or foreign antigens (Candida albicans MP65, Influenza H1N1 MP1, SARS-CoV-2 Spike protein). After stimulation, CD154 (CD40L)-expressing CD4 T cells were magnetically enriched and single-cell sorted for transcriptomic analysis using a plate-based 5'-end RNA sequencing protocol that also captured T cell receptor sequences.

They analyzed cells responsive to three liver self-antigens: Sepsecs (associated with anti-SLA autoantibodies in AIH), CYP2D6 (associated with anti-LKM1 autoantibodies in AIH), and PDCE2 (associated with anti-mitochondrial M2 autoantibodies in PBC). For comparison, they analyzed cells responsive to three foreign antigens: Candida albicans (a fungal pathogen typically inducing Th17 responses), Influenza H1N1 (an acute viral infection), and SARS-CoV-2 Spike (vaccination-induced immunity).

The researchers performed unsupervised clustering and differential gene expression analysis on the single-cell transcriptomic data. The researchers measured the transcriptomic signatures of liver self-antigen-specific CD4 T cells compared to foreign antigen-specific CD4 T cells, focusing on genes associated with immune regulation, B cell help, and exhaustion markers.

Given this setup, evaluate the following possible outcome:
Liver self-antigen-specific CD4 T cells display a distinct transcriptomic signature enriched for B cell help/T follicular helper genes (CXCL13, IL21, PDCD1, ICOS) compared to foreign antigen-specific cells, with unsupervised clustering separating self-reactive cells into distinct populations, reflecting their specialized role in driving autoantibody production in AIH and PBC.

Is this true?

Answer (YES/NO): NO